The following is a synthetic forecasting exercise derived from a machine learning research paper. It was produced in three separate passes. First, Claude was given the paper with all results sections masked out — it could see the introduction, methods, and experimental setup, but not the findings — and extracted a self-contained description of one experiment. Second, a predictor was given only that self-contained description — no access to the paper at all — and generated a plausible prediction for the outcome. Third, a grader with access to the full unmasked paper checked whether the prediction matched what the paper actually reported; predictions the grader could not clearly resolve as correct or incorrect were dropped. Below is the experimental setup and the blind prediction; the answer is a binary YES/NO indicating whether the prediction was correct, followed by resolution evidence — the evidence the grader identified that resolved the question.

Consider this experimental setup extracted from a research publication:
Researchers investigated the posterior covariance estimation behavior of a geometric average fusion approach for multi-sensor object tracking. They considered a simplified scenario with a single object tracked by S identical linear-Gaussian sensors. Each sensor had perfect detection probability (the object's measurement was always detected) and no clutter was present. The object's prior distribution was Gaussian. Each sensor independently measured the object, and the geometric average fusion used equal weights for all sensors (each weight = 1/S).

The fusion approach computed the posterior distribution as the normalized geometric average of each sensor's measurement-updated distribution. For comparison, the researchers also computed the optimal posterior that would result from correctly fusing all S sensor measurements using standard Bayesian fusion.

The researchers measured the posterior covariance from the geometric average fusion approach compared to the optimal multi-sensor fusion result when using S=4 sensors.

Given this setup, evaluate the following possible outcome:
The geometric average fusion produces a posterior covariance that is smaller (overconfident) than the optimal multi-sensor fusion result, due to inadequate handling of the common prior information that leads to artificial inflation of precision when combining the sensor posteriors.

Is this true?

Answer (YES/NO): NO